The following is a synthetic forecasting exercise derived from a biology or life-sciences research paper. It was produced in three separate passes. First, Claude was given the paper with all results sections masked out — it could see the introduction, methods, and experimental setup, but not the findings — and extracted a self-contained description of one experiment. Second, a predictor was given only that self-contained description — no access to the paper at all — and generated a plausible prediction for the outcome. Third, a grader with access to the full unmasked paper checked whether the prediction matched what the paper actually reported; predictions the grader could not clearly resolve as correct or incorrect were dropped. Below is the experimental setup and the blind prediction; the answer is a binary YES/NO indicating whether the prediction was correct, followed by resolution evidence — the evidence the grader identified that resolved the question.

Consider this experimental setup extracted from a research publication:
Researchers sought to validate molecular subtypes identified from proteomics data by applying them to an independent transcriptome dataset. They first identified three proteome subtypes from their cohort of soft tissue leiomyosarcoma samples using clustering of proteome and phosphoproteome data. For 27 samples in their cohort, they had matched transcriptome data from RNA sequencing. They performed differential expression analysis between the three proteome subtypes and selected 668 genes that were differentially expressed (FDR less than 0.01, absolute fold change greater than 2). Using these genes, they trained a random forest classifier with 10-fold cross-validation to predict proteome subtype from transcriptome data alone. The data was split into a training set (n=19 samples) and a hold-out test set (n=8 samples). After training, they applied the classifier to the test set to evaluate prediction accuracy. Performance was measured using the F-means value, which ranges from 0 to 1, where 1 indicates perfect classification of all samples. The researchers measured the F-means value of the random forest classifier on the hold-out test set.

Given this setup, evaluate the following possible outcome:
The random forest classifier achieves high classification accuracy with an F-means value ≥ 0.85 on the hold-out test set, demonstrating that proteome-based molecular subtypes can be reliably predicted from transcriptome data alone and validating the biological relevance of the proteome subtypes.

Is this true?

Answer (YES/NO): YES